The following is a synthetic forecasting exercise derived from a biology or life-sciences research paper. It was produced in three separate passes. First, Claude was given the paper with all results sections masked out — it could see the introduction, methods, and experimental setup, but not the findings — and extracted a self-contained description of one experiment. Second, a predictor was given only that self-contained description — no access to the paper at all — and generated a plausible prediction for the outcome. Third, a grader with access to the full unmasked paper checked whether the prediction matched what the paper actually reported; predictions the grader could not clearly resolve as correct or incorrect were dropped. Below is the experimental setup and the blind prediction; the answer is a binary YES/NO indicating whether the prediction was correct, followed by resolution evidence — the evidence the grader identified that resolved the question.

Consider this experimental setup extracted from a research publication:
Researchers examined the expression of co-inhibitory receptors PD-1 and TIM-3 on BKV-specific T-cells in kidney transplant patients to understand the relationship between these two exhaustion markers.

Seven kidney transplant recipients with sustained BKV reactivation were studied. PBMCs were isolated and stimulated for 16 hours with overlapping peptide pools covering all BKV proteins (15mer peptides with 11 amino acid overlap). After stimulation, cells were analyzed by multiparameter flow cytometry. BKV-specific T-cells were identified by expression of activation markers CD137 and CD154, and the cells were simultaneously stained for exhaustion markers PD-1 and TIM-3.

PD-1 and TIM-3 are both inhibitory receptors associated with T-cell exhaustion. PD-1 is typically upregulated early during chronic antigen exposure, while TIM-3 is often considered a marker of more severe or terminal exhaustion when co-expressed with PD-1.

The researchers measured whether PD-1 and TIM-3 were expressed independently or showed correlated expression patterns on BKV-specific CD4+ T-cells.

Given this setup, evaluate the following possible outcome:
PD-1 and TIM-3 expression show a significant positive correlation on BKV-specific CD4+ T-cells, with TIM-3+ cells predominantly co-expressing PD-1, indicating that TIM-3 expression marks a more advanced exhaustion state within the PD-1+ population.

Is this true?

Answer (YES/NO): NO